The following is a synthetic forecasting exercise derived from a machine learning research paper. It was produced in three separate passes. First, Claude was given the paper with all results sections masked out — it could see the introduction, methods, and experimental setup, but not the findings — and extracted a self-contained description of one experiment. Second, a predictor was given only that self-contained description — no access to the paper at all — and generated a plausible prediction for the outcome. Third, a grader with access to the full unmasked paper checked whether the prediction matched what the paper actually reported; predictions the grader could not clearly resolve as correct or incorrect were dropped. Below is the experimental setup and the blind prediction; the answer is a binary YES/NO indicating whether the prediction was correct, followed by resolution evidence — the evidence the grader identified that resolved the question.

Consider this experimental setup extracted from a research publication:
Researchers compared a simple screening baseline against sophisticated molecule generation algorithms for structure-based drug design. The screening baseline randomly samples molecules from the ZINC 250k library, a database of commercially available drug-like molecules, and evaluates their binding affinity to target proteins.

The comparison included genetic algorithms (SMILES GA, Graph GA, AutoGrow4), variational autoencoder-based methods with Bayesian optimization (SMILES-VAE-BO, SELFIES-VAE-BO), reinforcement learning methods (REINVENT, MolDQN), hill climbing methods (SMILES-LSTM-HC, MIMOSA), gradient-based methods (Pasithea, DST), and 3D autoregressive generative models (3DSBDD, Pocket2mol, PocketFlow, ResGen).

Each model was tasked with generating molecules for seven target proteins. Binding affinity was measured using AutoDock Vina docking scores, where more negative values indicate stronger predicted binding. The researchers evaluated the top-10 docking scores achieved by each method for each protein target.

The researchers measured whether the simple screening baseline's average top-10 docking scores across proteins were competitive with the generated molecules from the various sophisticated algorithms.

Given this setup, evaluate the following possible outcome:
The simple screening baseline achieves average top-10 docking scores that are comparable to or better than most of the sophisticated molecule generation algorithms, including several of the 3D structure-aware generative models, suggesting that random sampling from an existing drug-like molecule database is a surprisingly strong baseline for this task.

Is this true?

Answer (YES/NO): YES